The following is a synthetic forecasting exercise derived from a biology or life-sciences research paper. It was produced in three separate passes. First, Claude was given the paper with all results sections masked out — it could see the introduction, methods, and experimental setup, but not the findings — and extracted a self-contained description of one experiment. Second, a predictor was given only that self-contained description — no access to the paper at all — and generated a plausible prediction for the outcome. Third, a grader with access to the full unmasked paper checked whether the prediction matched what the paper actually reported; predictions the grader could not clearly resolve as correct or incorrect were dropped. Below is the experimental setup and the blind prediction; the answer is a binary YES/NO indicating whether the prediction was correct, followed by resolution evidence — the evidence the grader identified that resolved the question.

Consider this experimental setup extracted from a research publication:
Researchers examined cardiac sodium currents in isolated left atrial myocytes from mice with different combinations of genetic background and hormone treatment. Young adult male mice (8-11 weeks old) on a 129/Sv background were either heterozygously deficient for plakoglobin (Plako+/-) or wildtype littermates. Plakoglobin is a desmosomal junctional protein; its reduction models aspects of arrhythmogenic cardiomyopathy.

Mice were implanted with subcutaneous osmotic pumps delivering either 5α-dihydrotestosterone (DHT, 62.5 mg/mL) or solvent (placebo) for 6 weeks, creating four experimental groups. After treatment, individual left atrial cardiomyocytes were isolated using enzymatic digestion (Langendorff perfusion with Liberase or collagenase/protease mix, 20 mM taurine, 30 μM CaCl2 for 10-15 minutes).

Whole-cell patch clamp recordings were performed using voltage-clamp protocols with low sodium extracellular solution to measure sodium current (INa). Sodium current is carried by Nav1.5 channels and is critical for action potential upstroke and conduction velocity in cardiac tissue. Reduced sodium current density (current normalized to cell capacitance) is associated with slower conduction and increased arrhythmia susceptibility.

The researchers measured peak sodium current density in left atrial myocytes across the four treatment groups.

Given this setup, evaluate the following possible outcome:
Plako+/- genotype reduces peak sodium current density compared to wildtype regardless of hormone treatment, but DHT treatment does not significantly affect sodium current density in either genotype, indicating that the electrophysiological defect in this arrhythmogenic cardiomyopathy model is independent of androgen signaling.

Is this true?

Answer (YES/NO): NO